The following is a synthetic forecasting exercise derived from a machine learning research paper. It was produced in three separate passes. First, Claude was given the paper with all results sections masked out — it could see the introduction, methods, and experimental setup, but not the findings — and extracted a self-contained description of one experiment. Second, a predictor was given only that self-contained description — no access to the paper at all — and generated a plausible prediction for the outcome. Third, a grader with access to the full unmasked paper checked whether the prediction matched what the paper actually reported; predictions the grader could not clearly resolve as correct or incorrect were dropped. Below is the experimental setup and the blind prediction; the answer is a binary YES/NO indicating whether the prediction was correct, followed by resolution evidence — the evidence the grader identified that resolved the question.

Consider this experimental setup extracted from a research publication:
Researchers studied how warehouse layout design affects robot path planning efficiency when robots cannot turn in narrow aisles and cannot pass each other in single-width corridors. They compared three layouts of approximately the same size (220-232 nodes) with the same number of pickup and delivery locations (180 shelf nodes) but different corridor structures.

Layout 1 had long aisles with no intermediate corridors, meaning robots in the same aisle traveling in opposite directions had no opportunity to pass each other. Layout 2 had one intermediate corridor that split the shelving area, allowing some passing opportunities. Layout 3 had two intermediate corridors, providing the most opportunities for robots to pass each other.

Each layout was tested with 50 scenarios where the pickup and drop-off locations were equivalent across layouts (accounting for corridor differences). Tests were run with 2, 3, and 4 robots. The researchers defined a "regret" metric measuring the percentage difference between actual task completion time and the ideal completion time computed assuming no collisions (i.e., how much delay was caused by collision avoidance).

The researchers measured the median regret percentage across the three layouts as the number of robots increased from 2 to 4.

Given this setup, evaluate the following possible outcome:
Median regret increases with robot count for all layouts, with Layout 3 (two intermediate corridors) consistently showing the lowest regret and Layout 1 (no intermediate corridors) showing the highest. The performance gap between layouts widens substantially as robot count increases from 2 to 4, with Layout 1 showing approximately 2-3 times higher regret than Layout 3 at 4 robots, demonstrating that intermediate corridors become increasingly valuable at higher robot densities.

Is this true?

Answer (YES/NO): NO